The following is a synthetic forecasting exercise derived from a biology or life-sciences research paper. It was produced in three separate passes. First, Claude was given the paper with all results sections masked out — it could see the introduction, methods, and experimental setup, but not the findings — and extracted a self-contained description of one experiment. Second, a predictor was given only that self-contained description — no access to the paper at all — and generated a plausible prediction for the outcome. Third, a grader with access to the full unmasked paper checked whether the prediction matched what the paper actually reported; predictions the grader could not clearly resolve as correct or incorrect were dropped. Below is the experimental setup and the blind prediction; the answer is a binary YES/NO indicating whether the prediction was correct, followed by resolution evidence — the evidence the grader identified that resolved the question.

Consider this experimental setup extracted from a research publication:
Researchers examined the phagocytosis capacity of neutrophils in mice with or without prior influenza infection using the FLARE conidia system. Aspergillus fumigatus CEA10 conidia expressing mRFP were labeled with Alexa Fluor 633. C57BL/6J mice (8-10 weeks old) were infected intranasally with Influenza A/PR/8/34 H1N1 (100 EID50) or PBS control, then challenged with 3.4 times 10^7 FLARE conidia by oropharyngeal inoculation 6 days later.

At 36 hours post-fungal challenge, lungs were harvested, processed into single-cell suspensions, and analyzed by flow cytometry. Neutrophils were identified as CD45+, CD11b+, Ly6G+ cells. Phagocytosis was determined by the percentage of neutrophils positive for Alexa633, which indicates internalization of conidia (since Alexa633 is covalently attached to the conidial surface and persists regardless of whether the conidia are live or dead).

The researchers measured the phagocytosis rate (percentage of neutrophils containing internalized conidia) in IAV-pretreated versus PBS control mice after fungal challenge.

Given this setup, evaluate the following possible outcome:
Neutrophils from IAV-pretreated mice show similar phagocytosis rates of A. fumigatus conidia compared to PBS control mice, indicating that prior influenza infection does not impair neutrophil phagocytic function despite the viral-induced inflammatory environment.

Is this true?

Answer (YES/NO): NO